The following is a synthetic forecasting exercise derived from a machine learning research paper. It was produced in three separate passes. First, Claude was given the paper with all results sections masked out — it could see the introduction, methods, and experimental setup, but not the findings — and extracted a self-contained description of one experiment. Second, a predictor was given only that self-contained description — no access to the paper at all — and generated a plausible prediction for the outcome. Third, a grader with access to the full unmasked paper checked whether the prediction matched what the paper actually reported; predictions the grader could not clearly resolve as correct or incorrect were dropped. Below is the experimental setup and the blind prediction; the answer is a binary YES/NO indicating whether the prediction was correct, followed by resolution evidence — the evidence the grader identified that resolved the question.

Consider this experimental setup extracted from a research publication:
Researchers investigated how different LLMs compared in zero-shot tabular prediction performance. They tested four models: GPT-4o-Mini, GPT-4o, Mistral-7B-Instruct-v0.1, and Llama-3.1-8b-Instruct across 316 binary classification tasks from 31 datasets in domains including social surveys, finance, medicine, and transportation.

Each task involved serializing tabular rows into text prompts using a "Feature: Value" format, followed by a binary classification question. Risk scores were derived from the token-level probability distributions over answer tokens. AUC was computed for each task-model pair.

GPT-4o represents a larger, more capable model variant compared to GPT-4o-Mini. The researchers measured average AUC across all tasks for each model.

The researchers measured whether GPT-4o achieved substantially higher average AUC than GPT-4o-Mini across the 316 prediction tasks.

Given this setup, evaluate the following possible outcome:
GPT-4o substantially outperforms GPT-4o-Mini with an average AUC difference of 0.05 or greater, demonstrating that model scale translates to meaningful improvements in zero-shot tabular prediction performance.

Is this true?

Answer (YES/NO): YES